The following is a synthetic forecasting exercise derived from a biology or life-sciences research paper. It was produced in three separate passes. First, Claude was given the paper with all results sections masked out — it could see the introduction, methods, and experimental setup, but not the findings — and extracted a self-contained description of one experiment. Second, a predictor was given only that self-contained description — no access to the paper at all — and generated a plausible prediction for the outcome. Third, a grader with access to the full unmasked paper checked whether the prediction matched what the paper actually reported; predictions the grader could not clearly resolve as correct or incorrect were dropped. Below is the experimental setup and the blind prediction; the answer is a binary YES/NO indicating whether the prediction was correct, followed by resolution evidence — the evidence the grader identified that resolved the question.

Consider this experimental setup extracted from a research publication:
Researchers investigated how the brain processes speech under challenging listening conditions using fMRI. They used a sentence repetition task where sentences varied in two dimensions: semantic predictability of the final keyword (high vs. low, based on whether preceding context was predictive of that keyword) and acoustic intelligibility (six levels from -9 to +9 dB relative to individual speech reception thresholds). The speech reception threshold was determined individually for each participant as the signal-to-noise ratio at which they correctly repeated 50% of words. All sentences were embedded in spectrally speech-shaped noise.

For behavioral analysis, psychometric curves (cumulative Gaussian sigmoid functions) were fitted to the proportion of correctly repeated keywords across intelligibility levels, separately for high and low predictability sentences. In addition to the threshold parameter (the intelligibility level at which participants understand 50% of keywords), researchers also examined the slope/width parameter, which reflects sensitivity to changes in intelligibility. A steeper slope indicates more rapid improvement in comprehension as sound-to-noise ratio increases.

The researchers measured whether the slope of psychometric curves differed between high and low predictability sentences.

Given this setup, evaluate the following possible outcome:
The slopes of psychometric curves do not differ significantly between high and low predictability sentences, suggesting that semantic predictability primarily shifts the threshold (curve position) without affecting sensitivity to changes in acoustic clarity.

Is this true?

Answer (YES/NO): YES